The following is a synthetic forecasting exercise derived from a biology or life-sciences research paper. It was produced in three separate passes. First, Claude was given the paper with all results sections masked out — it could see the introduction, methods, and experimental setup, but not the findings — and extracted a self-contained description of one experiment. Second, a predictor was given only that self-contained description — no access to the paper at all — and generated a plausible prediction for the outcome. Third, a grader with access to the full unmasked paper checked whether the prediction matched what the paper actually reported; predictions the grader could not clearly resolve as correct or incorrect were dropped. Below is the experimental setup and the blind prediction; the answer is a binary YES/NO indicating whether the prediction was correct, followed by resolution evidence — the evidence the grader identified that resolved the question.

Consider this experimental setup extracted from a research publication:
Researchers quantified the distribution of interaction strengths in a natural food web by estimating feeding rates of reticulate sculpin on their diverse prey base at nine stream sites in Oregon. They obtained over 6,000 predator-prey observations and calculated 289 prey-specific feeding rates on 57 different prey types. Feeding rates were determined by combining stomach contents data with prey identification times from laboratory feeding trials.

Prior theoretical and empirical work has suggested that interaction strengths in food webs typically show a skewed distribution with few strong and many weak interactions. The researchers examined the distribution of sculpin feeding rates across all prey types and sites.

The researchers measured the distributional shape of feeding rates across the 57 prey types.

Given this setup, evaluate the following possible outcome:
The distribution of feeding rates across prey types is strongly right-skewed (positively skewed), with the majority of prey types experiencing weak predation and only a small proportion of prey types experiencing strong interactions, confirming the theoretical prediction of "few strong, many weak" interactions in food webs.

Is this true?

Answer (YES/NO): YES